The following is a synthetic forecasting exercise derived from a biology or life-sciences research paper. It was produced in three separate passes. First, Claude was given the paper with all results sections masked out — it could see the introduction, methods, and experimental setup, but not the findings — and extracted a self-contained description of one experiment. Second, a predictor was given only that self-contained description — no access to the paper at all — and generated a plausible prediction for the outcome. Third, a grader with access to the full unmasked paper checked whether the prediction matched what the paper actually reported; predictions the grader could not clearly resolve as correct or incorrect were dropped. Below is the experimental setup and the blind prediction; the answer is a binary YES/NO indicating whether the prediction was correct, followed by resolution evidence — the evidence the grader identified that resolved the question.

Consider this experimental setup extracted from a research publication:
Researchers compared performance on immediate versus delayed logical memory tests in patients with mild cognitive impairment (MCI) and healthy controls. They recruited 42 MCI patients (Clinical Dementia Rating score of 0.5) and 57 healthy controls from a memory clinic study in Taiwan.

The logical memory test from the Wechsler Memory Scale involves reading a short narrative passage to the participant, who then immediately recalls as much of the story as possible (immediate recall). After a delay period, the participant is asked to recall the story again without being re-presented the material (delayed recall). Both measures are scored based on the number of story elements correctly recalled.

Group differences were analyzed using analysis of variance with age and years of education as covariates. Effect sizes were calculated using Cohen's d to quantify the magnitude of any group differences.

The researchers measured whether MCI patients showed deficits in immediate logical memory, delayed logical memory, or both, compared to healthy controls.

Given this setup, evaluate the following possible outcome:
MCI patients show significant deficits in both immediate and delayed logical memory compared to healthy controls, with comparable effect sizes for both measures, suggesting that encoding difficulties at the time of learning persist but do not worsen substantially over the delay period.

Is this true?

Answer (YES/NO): YES